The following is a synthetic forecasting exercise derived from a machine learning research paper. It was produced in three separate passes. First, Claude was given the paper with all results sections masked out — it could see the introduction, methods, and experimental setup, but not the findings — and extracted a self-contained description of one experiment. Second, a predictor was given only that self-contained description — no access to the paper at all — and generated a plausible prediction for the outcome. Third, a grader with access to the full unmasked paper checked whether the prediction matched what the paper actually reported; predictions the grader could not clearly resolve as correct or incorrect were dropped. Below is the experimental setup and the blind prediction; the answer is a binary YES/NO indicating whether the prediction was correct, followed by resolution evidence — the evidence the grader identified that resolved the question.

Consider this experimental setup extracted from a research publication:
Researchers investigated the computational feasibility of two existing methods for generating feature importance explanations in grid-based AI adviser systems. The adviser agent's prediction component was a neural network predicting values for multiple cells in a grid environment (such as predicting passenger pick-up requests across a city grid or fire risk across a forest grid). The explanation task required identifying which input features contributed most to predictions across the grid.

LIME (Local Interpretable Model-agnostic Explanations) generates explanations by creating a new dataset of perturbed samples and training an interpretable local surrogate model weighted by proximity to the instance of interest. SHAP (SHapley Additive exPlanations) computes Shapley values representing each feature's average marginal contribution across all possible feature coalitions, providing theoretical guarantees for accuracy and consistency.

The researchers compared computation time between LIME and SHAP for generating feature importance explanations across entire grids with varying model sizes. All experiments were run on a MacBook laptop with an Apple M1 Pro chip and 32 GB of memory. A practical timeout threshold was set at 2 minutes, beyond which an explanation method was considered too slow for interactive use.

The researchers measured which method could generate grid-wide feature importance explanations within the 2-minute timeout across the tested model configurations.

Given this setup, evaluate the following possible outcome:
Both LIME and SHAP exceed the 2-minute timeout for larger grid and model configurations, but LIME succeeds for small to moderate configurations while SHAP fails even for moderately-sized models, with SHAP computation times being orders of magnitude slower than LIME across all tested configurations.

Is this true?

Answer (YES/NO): NO